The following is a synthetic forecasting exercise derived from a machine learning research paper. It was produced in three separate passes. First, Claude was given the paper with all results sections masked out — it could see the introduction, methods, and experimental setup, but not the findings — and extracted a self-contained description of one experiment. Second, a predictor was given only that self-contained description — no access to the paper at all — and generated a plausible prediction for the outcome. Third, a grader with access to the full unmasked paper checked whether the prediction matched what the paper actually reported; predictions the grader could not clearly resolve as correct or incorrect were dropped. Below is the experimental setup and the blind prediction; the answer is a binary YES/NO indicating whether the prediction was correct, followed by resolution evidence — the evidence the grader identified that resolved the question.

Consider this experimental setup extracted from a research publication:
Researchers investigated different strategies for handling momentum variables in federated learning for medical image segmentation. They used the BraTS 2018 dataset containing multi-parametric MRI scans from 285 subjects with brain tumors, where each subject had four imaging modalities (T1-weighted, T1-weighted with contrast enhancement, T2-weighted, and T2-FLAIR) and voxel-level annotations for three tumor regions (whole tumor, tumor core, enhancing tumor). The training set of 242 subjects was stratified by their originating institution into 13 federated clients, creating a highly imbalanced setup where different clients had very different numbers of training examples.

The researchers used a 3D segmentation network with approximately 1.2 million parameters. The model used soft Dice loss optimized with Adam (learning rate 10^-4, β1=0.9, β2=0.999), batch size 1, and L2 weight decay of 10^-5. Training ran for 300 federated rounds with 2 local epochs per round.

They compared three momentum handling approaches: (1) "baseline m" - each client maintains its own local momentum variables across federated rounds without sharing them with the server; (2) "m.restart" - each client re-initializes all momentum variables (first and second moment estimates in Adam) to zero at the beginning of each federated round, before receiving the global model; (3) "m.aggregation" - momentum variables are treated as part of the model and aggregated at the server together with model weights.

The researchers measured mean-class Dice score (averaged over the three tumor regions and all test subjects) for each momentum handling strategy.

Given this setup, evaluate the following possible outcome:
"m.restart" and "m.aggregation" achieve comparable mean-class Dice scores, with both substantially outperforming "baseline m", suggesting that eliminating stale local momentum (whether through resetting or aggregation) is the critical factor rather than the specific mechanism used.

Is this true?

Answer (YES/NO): NO